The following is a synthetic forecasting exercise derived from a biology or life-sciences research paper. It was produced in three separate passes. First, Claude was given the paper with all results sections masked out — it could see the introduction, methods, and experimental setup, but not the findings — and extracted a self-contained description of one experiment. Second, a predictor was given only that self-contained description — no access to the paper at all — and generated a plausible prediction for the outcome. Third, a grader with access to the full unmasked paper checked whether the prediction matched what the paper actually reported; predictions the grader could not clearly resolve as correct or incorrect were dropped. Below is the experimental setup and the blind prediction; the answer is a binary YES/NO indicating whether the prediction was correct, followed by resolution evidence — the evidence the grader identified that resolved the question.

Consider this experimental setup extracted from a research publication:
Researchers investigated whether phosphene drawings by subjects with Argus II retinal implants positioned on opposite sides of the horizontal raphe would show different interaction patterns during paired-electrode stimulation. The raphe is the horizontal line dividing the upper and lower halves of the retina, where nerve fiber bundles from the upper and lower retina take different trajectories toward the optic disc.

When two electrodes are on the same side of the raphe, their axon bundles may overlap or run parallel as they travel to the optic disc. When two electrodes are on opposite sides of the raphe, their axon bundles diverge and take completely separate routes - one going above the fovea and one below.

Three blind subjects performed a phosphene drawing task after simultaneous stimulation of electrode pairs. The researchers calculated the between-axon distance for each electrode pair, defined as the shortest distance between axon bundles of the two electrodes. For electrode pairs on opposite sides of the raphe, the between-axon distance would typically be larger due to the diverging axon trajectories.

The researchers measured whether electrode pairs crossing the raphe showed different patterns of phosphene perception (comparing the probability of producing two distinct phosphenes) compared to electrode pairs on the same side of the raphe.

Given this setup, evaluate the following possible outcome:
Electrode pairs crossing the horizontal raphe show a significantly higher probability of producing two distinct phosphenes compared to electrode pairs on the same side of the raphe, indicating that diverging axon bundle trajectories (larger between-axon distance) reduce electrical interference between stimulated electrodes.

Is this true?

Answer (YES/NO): YES